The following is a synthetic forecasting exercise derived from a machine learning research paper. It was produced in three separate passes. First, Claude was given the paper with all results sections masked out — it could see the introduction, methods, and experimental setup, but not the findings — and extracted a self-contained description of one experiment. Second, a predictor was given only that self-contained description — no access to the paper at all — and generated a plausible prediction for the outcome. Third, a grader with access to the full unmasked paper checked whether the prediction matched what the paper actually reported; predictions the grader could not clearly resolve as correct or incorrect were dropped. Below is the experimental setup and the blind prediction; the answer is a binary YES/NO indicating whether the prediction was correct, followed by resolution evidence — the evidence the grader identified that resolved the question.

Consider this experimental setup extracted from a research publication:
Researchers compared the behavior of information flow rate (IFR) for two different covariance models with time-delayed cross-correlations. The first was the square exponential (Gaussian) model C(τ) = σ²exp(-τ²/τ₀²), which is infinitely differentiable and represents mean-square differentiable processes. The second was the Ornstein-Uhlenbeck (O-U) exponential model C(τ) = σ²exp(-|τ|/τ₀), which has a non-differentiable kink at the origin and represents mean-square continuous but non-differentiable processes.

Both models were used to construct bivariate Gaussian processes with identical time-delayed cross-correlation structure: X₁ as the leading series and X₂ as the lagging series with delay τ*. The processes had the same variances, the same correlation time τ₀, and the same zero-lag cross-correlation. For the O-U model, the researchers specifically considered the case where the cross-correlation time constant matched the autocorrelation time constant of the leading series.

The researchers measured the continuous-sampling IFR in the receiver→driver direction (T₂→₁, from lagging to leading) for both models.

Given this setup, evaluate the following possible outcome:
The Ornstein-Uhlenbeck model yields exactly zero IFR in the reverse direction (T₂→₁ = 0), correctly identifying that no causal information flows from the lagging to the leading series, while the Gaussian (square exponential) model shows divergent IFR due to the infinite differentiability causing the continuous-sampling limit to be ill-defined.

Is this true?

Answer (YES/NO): NO